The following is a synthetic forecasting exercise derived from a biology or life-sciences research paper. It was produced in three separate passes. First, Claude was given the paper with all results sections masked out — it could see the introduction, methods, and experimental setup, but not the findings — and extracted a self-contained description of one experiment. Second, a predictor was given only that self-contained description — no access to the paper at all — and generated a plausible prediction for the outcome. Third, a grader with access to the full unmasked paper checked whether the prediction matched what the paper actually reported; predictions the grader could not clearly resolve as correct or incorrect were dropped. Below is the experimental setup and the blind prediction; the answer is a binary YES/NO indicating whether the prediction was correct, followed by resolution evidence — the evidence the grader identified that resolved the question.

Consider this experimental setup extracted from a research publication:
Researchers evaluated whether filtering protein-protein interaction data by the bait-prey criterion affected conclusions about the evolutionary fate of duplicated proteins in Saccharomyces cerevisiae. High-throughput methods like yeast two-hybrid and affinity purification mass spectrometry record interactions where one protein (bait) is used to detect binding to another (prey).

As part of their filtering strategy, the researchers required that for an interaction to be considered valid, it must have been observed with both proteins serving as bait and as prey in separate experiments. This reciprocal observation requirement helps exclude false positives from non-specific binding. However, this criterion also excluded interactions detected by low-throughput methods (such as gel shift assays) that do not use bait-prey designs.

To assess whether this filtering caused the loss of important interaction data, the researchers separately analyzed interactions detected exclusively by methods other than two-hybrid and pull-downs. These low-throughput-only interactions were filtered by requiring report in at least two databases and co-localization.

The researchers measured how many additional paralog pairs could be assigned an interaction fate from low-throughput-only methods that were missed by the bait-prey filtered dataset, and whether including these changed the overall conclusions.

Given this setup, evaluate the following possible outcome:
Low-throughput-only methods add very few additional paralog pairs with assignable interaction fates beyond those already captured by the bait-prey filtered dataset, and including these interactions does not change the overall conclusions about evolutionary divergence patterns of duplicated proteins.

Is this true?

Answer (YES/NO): YES